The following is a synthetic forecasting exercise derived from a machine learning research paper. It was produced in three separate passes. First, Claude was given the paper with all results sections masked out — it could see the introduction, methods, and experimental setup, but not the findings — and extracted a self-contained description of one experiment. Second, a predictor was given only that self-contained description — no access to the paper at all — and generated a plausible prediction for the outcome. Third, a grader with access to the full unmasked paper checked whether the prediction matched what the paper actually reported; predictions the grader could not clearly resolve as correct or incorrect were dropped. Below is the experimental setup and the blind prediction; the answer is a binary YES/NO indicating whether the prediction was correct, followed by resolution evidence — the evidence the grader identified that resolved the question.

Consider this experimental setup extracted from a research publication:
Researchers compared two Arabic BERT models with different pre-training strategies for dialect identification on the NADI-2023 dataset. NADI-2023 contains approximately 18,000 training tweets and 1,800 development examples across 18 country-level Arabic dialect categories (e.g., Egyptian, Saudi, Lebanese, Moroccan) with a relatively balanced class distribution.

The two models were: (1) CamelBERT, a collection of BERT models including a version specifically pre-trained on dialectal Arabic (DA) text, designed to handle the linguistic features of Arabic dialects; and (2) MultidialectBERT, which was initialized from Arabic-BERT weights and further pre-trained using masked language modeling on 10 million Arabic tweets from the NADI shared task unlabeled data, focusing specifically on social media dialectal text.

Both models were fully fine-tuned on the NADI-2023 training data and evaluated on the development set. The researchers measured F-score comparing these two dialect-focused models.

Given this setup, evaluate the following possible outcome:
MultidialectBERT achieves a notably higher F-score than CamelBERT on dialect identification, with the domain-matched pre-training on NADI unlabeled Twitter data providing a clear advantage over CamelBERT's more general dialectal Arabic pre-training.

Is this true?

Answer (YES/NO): NO